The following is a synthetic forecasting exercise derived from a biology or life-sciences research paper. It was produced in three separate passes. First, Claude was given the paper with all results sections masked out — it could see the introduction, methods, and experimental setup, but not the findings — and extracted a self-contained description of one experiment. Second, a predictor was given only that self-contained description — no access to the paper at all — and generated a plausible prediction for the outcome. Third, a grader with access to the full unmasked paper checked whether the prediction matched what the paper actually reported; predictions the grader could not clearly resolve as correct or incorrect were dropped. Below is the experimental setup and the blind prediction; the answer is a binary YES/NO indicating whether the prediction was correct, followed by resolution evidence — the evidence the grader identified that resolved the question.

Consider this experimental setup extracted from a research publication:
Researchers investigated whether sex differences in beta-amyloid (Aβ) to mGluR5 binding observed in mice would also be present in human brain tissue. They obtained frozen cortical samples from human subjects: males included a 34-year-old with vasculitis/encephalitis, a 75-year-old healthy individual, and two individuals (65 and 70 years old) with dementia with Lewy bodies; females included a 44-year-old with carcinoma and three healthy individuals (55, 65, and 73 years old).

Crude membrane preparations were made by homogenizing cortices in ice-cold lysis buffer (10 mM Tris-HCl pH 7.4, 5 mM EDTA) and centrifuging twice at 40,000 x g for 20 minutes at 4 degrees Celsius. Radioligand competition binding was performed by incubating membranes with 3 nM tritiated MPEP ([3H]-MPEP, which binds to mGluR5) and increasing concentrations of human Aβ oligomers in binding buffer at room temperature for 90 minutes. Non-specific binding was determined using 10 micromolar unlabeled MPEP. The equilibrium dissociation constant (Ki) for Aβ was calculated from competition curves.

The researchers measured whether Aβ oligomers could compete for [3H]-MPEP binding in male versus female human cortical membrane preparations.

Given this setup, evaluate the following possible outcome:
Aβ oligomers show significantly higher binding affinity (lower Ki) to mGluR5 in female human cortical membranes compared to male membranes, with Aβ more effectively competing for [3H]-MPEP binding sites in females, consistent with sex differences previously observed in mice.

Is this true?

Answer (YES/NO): NO